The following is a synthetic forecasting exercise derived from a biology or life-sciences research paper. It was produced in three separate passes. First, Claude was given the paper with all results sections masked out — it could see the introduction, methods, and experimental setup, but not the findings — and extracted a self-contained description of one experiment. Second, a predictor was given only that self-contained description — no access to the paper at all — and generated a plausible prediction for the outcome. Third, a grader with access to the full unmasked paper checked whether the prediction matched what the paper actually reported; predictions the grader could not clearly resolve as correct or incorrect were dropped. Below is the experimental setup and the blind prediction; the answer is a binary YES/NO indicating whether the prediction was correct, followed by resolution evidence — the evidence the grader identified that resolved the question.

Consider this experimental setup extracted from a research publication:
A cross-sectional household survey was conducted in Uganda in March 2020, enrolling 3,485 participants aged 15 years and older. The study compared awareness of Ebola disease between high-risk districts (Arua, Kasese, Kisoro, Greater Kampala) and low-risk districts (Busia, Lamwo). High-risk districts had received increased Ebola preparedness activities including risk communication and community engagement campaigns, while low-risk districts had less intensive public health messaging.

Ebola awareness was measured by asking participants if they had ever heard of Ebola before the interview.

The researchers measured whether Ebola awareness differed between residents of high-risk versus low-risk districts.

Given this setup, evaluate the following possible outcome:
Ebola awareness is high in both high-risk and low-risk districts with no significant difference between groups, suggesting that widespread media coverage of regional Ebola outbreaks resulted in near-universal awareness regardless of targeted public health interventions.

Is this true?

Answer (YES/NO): NO